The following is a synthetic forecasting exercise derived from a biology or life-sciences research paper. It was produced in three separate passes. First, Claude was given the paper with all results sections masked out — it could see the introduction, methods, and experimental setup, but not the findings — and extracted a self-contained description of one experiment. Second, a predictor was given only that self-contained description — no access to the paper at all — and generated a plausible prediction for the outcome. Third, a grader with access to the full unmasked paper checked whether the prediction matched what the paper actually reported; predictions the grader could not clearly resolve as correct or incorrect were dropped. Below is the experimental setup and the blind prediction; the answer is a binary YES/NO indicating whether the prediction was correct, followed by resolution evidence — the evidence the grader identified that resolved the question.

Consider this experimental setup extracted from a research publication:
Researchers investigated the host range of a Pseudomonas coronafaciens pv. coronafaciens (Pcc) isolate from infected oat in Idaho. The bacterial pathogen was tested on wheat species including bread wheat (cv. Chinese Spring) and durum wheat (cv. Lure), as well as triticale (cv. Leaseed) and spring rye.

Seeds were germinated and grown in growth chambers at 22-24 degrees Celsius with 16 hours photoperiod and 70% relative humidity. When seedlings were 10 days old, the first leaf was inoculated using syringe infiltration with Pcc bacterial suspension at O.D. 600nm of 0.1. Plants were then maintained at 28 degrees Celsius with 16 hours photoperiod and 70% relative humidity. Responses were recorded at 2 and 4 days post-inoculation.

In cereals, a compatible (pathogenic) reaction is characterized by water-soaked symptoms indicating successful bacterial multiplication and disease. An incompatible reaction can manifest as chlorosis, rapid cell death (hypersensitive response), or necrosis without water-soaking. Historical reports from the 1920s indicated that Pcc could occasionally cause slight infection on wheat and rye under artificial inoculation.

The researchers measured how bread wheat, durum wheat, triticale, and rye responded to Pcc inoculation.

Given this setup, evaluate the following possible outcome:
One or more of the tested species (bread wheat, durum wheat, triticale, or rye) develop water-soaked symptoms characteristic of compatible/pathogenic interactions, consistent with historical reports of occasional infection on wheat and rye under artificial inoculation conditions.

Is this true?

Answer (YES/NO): NO